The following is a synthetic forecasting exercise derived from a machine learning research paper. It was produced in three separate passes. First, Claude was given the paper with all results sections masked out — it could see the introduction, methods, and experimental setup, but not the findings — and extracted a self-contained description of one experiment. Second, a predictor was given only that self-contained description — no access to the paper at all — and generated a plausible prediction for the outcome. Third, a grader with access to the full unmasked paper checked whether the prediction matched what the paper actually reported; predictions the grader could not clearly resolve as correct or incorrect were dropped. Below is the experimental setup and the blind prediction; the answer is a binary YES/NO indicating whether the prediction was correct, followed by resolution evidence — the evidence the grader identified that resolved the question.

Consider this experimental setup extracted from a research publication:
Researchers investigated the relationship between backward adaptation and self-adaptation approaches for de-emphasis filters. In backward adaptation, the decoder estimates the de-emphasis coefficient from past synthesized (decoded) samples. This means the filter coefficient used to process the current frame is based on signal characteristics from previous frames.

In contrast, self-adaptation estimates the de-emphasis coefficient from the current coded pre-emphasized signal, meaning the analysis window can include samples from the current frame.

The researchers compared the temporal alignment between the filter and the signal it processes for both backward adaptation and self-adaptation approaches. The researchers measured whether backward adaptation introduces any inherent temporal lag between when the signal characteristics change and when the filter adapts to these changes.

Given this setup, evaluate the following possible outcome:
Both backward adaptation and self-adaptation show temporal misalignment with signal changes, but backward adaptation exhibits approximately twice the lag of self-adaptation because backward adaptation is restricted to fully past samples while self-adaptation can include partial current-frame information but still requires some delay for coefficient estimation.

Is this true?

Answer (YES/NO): NO